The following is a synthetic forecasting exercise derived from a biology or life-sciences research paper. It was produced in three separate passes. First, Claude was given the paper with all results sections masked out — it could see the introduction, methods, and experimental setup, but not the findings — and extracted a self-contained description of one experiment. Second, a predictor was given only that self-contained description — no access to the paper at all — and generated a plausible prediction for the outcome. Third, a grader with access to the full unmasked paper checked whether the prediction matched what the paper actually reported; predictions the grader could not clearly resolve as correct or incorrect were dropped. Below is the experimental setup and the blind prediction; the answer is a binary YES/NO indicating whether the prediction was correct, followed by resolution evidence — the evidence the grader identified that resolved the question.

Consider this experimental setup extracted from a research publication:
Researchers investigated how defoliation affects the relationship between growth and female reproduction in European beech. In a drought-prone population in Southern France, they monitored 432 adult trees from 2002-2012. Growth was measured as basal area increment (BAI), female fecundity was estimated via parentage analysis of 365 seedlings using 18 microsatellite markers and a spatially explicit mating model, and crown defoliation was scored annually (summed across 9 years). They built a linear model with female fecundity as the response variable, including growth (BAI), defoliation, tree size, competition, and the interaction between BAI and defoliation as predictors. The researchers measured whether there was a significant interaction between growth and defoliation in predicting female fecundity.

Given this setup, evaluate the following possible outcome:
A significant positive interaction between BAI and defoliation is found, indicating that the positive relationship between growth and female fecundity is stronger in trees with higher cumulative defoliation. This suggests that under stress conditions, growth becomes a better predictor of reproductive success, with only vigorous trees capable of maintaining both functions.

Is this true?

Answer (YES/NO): NO